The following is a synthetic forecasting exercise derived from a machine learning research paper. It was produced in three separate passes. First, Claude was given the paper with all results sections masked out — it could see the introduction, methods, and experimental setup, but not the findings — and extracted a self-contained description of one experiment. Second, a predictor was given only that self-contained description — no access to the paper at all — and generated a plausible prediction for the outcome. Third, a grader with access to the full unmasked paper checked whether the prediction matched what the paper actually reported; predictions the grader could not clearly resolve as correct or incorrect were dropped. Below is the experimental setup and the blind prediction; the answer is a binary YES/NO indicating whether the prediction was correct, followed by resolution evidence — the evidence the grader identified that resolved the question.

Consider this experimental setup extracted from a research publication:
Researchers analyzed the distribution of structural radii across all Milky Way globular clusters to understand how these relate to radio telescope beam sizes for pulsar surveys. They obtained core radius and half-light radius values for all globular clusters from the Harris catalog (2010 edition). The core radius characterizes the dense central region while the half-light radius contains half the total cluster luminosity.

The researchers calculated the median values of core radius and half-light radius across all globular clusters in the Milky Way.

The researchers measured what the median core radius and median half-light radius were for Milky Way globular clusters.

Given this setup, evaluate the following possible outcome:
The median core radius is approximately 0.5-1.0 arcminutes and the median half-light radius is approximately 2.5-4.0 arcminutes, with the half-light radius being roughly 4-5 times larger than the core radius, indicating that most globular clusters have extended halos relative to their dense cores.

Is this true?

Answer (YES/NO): NO